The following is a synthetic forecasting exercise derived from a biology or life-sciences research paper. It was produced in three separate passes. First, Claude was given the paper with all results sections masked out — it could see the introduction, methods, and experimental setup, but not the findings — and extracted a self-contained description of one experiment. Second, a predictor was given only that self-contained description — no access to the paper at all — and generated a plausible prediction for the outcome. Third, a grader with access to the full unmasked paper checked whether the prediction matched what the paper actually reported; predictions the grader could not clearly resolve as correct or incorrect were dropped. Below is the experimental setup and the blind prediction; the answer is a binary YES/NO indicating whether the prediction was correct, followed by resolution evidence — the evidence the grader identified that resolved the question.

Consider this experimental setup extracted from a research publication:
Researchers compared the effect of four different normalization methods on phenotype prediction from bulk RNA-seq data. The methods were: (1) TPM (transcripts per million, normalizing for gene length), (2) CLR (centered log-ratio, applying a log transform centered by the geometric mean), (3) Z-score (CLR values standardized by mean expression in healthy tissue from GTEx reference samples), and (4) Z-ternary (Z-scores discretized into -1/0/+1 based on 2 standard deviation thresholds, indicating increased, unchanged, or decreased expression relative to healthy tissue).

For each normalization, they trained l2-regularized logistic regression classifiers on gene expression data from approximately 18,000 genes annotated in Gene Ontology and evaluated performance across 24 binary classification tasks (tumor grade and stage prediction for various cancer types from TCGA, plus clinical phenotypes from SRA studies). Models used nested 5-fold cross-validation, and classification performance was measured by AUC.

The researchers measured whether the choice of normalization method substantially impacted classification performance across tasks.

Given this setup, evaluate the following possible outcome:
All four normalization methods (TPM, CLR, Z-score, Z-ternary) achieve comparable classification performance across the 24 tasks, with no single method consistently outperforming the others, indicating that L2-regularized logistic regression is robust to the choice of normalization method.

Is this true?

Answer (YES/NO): NO